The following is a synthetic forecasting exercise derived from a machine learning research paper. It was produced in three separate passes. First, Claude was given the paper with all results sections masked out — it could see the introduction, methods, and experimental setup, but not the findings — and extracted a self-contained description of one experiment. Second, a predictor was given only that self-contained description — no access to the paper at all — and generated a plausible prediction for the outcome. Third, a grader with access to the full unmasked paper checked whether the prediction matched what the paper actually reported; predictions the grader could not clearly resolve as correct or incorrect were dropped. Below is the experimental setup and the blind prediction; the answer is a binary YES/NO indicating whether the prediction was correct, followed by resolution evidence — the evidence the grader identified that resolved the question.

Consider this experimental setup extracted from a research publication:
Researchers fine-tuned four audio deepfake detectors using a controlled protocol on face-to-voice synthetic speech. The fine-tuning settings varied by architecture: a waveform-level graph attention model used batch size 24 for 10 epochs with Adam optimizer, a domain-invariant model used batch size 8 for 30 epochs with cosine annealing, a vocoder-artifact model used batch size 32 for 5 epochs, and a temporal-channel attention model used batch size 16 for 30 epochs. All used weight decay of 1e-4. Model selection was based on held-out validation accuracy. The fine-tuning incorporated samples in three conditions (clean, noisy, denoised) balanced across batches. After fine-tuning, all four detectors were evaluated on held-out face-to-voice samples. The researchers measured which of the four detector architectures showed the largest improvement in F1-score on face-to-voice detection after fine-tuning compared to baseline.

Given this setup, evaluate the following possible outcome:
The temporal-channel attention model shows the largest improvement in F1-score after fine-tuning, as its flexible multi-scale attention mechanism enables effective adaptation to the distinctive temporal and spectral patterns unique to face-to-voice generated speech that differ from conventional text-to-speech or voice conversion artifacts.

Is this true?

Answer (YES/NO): NO